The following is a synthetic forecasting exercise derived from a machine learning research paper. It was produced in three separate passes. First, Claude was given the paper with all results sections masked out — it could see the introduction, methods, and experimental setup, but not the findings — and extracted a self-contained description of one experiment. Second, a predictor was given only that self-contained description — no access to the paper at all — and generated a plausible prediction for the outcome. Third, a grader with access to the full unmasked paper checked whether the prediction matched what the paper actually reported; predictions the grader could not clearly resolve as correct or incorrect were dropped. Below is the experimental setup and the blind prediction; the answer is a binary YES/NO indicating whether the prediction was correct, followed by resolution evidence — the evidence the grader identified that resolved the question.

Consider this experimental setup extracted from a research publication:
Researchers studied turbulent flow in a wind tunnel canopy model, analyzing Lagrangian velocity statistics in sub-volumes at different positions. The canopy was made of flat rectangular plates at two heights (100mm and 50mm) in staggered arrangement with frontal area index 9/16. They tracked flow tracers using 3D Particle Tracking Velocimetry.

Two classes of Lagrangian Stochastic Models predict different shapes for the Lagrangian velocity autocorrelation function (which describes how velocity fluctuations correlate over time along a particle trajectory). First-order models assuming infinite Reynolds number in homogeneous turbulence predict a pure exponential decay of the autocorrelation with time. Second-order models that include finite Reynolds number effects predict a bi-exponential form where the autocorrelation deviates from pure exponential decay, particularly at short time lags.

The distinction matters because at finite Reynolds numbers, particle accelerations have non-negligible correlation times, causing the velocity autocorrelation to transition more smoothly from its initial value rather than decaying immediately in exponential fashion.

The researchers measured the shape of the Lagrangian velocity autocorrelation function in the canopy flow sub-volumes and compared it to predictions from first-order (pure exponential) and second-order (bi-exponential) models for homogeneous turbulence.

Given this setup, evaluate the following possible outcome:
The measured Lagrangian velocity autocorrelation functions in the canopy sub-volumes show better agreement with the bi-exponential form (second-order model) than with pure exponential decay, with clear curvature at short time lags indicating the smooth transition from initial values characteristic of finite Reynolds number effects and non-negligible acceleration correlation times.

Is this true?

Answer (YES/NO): YES